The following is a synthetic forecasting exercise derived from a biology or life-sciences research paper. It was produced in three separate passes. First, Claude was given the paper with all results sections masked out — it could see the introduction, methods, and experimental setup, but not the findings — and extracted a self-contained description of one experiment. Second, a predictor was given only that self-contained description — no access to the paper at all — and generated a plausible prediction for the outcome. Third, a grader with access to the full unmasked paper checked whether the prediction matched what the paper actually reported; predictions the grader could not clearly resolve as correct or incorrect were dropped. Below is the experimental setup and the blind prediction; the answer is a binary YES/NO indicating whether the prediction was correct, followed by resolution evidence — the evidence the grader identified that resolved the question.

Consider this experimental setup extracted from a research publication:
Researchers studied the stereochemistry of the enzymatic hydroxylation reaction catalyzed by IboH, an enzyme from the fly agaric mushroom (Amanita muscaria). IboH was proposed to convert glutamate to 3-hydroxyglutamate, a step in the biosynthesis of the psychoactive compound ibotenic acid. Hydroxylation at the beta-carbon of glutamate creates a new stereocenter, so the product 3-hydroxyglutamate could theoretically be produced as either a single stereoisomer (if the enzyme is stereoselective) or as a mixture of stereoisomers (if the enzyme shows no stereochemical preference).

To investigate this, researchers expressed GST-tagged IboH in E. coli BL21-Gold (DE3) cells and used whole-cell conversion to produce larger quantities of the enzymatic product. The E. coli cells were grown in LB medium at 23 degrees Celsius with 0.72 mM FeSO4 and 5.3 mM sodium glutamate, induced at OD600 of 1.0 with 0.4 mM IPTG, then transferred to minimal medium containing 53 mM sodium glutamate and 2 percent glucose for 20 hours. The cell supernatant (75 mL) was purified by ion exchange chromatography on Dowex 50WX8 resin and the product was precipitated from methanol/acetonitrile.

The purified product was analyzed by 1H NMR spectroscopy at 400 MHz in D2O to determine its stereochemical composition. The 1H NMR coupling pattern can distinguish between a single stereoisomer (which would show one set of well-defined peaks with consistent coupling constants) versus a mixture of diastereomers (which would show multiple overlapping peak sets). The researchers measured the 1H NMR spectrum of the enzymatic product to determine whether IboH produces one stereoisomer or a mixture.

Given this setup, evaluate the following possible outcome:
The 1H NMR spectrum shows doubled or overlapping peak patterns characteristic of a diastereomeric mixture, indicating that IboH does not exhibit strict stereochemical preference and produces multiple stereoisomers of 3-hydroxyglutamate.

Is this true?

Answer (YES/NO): NO